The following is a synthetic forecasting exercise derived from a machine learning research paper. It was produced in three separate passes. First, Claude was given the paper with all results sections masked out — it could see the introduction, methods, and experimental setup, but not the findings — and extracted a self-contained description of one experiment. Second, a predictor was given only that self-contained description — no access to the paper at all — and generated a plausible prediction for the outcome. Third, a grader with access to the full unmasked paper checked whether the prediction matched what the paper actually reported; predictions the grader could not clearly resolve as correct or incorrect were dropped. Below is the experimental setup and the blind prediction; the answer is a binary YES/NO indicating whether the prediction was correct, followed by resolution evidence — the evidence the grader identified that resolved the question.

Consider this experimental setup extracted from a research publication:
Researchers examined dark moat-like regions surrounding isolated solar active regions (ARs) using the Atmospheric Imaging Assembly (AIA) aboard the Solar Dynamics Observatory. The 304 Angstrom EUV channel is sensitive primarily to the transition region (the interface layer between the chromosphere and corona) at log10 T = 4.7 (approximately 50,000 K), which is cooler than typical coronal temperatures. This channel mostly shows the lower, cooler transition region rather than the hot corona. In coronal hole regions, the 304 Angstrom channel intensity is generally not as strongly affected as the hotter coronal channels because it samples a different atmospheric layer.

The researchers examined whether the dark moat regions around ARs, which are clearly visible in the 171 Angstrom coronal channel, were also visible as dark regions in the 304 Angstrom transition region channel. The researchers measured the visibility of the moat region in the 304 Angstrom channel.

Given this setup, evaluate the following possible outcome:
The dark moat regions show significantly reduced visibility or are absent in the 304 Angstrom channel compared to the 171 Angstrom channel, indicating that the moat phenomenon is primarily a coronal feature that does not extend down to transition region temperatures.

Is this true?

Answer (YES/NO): NO